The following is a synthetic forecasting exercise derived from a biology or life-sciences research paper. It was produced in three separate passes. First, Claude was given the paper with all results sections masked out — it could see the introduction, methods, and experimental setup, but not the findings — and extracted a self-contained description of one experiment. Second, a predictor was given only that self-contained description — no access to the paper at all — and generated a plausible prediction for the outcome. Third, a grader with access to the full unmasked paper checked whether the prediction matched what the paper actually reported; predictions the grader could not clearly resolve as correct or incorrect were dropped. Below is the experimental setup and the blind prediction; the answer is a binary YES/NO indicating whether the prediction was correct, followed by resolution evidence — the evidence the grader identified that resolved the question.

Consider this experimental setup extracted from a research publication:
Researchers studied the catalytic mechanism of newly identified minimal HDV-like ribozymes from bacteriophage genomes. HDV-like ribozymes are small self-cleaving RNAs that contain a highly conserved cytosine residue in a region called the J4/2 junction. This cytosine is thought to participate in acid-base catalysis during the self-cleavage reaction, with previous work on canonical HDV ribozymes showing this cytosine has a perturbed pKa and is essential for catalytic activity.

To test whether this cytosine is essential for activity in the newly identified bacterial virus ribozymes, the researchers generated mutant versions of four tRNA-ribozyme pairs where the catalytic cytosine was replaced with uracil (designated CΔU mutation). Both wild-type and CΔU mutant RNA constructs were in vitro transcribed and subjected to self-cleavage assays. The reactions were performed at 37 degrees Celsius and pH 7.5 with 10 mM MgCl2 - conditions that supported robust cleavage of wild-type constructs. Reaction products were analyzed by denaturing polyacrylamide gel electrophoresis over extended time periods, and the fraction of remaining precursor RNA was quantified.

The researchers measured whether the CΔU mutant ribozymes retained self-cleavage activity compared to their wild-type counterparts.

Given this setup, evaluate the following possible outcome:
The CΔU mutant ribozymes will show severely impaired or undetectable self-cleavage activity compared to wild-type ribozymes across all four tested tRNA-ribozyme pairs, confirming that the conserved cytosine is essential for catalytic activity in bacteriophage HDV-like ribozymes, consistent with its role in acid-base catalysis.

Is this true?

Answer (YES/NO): YES